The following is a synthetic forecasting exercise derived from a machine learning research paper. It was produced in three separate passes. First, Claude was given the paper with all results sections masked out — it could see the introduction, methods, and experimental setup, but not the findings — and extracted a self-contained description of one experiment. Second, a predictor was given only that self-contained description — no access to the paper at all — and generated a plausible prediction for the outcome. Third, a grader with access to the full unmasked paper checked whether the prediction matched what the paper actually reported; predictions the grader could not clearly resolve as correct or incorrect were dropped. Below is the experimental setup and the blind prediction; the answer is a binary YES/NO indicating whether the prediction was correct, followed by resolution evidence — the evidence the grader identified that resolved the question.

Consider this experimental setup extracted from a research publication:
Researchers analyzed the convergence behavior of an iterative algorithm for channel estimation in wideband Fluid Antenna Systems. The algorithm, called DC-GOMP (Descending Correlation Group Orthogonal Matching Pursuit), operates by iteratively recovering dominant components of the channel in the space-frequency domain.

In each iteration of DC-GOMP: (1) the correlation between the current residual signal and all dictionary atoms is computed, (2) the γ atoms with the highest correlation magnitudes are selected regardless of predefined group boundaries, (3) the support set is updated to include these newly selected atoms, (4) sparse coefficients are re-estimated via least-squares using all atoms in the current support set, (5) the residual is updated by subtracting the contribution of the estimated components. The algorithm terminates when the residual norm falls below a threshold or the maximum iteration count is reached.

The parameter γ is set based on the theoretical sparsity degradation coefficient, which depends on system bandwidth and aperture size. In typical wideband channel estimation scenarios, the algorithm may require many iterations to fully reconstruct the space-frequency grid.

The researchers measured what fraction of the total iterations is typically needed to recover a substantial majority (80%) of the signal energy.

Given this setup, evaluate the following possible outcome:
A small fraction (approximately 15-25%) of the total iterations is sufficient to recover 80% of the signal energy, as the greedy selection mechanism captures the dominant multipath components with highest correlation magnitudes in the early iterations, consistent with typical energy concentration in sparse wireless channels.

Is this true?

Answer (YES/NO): YES